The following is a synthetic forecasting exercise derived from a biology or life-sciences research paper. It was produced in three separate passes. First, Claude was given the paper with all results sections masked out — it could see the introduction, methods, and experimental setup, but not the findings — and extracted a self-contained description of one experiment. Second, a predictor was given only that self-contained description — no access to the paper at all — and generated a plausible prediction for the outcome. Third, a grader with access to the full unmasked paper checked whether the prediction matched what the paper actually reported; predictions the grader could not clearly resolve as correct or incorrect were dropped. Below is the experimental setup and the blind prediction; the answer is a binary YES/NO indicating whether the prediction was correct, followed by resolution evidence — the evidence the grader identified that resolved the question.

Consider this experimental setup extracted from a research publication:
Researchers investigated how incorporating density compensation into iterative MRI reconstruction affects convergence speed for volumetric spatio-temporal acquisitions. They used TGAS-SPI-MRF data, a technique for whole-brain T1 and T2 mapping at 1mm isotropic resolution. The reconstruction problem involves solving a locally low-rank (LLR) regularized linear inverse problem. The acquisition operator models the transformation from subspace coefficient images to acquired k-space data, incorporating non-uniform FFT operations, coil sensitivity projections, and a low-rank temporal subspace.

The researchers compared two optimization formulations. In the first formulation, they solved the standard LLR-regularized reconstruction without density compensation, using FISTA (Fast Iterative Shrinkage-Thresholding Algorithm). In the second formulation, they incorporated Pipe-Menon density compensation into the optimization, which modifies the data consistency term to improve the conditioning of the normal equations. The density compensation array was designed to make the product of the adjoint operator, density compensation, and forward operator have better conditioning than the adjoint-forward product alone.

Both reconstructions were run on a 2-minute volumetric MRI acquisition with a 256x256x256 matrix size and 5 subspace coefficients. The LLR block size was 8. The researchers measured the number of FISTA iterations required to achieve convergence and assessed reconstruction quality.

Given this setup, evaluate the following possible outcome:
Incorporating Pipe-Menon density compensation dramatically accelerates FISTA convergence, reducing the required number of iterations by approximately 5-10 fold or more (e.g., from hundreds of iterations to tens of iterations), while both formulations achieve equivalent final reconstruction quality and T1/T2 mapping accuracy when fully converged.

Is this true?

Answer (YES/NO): NO